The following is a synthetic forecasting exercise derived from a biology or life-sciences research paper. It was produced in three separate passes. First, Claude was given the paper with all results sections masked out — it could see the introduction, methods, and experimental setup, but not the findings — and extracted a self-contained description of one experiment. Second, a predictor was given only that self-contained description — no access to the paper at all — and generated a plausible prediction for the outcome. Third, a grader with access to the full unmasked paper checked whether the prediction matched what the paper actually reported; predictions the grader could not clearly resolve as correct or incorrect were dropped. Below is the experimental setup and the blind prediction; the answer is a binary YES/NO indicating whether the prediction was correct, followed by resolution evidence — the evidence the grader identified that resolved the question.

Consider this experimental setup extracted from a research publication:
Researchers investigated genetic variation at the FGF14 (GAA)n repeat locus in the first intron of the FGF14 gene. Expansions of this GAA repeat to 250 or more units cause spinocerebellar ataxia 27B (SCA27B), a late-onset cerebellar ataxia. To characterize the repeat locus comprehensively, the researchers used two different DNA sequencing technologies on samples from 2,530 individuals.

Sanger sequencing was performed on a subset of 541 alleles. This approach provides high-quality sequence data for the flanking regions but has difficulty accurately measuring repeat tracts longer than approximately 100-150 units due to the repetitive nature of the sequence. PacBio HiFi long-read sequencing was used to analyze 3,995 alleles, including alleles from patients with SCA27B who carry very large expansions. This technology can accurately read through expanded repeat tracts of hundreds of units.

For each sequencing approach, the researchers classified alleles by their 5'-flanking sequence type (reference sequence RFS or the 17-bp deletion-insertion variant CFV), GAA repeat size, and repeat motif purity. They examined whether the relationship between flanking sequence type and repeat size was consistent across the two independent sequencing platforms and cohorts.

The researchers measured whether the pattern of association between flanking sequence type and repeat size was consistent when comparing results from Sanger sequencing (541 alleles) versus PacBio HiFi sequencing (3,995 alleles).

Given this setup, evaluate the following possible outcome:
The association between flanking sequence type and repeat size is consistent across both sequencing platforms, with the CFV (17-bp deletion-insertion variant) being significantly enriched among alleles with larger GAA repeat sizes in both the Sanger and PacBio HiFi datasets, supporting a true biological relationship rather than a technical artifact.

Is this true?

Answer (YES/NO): NO